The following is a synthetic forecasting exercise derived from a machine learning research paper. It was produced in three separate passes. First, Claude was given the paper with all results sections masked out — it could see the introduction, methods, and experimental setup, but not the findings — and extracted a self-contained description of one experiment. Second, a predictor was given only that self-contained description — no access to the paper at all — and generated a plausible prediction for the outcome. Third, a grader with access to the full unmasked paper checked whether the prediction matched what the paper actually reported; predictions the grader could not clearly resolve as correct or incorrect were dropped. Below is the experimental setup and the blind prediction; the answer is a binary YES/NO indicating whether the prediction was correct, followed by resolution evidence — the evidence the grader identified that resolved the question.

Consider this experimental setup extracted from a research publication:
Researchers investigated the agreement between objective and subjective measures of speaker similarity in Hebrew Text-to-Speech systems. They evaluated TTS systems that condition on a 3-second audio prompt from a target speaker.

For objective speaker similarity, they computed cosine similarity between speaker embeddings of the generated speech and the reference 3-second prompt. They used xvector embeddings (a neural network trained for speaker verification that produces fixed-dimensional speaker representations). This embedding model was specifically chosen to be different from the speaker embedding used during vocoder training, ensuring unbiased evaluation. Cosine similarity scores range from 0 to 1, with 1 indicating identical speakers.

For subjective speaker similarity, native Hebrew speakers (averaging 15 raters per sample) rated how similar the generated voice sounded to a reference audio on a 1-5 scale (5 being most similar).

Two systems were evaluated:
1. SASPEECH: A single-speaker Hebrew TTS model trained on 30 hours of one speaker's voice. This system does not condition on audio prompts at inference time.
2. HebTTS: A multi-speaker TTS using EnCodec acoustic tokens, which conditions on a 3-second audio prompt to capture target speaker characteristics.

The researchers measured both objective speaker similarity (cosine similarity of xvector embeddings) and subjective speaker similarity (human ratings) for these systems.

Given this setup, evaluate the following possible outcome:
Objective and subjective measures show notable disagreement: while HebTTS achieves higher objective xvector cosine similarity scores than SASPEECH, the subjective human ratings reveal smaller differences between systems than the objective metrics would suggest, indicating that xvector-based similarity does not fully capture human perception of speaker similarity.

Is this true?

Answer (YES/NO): YES